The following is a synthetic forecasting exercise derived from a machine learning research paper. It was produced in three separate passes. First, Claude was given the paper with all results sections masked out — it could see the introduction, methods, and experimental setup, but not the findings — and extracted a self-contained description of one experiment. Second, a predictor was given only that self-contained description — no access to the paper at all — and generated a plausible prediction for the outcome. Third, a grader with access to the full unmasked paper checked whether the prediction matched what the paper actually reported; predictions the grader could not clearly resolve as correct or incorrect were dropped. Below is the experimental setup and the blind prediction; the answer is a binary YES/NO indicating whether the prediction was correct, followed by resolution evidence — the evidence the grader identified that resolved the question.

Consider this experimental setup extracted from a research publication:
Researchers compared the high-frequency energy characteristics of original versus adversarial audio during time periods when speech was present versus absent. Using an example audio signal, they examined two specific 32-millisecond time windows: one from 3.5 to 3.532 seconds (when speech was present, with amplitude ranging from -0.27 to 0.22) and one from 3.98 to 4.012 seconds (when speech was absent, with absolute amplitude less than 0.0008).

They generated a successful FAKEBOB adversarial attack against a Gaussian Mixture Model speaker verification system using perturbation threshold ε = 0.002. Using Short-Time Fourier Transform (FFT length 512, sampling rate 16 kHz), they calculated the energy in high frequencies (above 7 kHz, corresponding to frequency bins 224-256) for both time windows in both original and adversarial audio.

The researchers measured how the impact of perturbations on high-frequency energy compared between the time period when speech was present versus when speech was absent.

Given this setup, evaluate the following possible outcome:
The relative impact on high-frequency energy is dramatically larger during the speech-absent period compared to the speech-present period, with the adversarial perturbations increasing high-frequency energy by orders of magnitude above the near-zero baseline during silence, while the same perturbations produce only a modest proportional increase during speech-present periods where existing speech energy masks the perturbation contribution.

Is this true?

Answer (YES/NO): YES